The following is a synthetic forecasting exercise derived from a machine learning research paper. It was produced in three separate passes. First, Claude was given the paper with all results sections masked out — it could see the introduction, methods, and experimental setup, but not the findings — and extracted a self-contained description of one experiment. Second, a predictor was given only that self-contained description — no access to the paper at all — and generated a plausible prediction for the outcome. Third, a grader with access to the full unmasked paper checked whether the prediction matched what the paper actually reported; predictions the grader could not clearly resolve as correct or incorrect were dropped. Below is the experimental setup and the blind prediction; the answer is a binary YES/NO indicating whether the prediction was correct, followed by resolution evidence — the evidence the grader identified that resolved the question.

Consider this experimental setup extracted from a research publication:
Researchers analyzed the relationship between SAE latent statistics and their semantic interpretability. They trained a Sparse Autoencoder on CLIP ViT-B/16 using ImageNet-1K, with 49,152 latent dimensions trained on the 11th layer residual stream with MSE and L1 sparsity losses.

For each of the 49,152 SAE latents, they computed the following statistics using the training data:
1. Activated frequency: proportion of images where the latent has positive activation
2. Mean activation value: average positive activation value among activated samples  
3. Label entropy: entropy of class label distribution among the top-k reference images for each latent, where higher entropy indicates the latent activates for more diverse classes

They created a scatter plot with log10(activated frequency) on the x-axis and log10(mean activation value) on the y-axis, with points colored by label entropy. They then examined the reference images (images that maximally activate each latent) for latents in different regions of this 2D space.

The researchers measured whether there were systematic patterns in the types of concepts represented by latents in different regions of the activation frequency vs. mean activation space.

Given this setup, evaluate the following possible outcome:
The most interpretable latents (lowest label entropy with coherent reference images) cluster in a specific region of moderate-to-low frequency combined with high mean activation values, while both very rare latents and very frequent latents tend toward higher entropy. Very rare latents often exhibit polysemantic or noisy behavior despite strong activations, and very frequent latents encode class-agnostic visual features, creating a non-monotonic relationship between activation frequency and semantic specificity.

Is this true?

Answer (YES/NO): NO